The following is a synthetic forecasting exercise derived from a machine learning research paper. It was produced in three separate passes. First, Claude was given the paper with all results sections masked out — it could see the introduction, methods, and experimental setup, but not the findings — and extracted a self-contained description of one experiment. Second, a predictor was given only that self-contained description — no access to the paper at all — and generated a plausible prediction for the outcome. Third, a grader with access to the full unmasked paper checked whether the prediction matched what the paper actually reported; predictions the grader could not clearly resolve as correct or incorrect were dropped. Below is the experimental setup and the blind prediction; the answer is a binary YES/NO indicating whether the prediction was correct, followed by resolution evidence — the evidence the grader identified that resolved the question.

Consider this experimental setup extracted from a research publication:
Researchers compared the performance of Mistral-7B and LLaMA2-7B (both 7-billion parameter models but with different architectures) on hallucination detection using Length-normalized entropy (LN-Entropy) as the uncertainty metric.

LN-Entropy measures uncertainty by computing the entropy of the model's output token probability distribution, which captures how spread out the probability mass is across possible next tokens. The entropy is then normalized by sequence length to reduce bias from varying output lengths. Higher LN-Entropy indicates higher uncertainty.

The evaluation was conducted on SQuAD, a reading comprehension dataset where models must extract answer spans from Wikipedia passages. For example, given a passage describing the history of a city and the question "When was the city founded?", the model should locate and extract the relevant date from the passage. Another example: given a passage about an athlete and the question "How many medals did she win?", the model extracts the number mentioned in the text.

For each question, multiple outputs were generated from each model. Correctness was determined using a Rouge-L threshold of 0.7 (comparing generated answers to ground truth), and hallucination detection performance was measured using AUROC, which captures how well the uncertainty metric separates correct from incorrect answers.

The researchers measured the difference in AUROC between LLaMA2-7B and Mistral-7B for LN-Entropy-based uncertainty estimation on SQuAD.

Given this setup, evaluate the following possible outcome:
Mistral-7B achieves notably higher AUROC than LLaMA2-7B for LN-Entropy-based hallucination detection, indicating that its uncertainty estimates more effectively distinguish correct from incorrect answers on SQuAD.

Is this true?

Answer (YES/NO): NO